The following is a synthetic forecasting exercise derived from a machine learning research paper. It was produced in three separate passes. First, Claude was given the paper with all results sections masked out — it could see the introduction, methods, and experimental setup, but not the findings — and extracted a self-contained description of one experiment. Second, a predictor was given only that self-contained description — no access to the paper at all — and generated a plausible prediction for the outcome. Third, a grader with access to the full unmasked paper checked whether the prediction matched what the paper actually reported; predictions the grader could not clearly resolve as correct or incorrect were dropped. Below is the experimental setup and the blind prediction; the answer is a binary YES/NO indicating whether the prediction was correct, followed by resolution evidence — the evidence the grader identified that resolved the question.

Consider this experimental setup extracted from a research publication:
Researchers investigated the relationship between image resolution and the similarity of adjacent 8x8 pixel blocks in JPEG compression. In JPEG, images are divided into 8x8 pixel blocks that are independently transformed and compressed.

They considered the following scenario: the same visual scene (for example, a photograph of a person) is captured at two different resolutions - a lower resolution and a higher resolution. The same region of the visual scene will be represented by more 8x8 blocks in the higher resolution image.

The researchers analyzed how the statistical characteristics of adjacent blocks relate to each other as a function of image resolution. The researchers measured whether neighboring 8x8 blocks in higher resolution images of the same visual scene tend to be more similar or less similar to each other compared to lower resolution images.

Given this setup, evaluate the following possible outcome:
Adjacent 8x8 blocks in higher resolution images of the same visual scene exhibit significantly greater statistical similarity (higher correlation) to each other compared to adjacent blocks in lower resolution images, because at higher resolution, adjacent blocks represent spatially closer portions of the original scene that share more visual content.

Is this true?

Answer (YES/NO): YES